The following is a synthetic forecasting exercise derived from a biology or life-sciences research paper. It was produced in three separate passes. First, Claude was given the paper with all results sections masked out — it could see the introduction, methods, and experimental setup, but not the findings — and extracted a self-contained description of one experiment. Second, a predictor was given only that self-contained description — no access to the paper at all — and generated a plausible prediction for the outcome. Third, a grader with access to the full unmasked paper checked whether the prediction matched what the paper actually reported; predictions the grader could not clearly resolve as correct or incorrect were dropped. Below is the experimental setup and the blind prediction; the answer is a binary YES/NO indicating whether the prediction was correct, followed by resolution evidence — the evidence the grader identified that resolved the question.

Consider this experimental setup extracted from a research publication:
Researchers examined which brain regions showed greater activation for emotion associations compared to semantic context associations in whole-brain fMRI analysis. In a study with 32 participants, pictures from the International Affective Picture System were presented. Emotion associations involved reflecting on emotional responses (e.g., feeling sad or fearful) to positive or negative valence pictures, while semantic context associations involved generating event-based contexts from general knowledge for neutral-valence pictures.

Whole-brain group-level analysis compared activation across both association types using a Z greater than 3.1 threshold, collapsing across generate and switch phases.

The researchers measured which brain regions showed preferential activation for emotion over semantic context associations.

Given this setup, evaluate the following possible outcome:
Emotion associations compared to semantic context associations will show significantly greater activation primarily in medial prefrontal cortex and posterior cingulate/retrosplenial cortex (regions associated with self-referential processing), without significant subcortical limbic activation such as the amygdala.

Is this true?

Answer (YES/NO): NO